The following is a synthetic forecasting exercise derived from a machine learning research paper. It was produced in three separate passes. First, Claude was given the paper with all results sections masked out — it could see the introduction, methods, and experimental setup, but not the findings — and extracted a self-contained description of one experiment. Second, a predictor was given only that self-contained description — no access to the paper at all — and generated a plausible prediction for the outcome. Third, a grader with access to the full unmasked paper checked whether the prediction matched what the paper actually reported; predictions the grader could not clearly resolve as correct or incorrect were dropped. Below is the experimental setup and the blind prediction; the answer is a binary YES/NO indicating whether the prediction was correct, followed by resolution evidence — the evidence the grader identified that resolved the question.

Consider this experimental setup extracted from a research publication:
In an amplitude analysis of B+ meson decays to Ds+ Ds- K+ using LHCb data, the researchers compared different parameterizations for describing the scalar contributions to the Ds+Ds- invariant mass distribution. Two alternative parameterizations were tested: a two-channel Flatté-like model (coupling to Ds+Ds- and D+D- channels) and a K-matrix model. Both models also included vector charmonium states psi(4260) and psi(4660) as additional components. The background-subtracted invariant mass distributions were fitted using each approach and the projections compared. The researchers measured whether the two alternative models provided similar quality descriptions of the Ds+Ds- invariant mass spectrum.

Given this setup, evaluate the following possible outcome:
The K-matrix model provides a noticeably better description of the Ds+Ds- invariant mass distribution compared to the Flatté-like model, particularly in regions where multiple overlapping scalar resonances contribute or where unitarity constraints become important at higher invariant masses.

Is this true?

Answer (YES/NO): NO